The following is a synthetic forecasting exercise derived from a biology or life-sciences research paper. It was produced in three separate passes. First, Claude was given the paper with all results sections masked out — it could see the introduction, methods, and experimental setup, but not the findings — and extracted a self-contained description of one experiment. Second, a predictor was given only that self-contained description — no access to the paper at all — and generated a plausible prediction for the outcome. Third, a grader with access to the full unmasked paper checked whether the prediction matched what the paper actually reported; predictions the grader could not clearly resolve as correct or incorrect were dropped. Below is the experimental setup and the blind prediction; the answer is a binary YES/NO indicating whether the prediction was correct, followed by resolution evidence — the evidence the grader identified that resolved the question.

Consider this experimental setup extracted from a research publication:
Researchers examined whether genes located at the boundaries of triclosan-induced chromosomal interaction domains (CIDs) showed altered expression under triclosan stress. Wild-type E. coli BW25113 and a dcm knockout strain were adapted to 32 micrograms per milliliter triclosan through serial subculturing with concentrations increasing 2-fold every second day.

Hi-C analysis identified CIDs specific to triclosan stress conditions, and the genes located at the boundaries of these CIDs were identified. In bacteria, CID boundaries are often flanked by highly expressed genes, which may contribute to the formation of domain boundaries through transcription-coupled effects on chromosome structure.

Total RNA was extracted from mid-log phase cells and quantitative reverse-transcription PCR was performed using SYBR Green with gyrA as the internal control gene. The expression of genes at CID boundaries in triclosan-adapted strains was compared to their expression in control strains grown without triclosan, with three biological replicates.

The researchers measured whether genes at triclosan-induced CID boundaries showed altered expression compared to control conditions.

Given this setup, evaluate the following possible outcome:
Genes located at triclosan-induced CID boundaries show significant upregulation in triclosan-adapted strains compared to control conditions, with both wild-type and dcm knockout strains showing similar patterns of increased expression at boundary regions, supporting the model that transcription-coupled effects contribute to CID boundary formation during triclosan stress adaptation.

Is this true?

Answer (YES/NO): NO